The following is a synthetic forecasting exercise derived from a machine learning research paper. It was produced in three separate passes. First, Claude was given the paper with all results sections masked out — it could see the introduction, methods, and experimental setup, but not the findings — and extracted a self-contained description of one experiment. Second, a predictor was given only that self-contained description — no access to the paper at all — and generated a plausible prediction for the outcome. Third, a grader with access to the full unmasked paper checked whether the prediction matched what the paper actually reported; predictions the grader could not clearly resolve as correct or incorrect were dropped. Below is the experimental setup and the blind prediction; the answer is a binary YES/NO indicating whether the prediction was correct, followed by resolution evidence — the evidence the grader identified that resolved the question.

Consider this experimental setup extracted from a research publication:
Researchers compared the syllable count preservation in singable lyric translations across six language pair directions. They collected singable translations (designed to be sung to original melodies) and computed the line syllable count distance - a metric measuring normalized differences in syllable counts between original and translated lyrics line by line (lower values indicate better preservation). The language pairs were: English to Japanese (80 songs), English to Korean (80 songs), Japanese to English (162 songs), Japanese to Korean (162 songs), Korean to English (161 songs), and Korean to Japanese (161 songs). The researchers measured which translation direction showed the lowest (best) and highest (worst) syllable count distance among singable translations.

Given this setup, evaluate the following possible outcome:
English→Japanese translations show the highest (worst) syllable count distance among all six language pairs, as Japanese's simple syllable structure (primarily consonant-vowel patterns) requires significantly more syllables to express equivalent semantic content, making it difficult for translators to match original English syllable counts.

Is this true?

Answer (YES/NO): YES